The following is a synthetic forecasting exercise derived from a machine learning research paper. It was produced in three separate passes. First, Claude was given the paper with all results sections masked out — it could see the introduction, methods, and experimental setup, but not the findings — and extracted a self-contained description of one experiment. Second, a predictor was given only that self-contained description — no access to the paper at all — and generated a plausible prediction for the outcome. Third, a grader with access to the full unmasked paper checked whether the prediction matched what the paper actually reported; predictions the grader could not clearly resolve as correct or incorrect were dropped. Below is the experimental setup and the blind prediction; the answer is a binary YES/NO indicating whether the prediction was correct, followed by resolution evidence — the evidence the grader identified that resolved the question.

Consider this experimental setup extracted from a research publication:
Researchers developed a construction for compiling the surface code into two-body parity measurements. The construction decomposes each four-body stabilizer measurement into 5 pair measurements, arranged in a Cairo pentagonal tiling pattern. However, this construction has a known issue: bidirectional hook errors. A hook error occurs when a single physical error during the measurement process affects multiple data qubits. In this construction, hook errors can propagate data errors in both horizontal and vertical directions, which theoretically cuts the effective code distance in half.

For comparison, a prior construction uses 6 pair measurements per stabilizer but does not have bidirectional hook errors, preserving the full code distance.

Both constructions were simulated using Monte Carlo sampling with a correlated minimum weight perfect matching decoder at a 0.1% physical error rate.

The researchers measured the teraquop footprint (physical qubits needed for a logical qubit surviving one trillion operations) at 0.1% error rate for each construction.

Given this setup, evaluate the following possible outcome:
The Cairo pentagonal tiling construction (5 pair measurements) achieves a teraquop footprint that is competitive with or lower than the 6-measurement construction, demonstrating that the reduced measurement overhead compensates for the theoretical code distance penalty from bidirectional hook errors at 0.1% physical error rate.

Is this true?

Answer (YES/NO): YES